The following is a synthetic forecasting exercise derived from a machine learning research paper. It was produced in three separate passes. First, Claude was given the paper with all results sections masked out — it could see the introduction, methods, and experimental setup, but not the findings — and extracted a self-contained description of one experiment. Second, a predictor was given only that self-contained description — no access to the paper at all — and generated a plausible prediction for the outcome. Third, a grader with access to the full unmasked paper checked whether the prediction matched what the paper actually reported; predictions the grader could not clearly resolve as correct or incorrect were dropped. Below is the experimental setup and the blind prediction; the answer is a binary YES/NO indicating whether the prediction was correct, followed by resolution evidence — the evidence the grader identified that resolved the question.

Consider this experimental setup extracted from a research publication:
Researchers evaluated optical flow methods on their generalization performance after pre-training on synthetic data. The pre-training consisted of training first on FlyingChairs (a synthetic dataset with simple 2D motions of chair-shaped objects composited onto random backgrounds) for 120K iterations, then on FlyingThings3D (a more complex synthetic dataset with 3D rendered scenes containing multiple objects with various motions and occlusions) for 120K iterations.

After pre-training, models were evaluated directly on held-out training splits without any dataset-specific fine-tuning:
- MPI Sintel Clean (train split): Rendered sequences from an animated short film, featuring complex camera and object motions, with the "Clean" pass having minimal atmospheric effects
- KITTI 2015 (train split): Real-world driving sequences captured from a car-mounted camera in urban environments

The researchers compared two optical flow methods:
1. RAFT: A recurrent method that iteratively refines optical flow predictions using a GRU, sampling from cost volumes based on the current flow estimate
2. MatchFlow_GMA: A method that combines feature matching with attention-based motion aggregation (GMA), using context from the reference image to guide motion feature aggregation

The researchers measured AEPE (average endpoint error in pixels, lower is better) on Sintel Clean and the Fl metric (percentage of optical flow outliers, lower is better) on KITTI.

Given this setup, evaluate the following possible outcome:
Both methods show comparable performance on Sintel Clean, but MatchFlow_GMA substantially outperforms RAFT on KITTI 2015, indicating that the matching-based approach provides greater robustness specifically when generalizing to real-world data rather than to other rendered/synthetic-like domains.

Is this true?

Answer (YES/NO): NO